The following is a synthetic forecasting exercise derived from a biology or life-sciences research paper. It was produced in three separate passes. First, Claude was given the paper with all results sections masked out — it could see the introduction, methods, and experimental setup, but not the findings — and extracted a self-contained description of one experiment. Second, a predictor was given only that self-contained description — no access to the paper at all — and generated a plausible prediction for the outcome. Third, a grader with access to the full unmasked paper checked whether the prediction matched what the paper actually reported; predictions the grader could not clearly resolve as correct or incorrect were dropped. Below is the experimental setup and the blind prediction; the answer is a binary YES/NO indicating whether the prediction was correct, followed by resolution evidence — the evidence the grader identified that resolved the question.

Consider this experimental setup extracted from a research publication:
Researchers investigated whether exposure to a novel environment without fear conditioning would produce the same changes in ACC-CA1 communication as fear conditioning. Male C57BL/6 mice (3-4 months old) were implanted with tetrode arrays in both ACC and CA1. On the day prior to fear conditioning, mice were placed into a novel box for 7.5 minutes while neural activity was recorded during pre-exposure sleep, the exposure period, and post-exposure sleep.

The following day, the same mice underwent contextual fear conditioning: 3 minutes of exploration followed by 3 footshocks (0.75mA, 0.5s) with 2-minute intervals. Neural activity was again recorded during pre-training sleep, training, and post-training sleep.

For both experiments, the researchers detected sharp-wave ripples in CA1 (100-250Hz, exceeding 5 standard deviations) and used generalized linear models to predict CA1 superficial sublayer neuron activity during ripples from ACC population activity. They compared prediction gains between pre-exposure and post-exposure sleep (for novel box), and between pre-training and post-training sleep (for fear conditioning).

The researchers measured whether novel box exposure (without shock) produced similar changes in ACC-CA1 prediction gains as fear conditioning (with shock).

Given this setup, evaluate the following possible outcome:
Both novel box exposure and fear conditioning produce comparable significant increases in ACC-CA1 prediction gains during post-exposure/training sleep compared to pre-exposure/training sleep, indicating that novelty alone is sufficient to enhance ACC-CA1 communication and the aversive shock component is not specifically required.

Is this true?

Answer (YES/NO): NO